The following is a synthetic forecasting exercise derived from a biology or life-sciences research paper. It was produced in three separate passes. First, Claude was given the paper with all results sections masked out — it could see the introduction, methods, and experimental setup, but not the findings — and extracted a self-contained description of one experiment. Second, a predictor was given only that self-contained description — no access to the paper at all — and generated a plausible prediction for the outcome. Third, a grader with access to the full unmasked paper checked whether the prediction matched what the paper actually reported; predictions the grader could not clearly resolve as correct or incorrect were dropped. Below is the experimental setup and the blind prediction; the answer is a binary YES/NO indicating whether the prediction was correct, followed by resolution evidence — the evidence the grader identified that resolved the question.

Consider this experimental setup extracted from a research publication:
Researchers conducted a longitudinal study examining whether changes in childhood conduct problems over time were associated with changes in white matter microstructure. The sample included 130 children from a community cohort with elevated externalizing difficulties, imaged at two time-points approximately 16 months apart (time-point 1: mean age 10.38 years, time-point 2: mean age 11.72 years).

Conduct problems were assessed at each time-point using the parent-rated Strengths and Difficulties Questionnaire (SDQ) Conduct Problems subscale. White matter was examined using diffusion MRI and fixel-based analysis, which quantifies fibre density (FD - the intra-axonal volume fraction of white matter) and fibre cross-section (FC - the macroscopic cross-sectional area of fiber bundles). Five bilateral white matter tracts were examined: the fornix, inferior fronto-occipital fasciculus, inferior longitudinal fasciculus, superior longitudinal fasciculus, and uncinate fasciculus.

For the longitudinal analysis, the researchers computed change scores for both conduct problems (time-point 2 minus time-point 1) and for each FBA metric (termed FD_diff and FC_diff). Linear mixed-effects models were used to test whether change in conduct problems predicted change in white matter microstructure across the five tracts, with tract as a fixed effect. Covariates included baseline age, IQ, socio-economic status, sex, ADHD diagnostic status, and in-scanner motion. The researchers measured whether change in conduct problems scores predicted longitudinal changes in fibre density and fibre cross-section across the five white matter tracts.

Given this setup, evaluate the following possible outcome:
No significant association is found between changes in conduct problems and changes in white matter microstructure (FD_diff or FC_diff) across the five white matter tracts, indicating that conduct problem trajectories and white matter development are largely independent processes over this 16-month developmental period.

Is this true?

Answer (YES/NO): YES